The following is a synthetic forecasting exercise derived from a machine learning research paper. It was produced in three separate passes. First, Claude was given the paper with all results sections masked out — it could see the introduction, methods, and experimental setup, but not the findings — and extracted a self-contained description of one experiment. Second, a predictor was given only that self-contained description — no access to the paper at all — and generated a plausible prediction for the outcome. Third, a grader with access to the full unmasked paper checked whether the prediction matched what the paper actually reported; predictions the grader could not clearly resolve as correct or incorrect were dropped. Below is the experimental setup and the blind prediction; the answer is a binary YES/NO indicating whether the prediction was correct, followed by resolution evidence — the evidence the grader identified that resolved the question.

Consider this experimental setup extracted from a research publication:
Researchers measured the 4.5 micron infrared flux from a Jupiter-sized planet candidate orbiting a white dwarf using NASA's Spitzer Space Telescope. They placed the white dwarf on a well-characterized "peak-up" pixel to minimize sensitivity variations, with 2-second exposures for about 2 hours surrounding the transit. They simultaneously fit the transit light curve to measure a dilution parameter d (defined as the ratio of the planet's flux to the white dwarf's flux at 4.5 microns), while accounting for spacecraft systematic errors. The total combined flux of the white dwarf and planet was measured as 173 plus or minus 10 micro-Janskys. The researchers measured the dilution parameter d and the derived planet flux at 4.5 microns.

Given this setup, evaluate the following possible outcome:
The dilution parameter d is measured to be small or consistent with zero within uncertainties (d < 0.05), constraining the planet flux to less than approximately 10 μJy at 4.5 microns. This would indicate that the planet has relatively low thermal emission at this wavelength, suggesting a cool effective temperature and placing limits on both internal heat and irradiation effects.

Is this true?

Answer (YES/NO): YES